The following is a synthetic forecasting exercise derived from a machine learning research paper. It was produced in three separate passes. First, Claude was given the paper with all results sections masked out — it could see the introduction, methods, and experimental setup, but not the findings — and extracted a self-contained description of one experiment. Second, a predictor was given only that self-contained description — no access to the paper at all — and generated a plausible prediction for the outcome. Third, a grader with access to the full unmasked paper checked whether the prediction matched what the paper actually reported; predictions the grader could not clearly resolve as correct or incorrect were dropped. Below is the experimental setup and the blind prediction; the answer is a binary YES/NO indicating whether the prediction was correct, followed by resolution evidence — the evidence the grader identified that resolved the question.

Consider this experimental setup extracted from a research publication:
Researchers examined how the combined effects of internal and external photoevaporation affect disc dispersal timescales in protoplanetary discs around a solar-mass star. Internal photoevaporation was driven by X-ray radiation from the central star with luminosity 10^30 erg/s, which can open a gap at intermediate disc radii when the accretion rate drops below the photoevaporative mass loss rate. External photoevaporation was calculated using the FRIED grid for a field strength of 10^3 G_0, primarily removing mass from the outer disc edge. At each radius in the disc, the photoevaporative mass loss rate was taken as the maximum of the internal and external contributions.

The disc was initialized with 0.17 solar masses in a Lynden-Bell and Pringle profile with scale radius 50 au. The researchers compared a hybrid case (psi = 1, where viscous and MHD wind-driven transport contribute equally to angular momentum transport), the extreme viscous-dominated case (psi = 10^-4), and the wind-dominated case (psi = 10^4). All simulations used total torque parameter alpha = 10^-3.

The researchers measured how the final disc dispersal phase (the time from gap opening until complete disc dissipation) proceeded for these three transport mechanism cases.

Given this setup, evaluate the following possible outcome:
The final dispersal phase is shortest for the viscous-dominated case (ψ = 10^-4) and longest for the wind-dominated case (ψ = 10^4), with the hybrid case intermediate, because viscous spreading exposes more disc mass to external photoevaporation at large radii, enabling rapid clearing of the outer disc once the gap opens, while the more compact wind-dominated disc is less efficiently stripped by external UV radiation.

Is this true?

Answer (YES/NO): YES